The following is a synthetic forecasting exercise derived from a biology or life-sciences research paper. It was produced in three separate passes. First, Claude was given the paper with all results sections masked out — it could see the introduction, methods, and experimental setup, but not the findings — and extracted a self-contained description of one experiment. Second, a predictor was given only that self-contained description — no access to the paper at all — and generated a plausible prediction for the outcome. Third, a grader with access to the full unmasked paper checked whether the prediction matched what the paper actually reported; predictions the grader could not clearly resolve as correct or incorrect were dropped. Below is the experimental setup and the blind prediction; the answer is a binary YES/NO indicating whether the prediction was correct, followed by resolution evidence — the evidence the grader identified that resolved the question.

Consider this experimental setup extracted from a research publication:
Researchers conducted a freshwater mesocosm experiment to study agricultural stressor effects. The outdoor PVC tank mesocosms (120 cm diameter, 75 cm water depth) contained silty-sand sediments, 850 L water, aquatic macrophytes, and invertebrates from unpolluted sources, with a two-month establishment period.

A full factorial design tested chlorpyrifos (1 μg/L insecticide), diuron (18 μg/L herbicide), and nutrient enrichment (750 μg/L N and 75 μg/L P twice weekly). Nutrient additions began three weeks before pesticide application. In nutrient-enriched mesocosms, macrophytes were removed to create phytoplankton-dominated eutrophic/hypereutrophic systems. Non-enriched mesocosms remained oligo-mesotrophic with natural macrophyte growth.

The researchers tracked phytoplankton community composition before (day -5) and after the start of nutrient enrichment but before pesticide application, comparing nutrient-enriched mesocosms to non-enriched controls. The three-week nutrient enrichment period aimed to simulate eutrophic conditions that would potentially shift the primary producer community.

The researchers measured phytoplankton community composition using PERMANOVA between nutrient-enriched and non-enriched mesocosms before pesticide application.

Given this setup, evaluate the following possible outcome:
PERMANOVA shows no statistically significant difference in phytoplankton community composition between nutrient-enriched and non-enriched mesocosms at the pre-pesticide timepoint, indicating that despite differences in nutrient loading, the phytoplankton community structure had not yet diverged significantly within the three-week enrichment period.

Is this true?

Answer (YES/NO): NO